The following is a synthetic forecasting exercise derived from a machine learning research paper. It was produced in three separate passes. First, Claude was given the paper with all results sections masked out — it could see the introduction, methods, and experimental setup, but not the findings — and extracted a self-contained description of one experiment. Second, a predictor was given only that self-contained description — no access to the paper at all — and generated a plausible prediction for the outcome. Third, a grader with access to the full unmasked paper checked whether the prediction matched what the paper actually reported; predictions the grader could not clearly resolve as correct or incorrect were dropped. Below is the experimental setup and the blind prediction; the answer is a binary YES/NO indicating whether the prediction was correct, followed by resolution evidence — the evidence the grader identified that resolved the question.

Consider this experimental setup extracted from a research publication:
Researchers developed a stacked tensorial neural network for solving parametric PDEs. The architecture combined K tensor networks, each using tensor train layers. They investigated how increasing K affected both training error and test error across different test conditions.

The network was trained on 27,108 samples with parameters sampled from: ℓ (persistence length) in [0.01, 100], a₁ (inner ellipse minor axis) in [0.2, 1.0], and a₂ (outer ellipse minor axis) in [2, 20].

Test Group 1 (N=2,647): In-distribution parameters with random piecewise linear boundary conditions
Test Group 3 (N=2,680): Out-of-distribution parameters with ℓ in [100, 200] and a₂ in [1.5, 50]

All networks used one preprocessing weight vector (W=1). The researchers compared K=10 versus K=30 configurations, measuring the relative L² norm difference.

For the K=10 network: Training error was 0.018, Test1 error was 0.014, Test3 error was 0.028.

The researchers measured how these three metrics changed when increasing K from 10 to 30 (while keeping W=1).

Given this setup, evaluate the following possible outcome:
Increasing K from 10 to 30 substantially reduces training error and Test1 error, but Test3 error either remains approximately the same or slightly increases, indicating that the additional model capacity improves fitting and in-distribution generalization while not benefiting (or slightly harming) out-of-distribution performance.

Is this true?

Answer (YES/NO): YES